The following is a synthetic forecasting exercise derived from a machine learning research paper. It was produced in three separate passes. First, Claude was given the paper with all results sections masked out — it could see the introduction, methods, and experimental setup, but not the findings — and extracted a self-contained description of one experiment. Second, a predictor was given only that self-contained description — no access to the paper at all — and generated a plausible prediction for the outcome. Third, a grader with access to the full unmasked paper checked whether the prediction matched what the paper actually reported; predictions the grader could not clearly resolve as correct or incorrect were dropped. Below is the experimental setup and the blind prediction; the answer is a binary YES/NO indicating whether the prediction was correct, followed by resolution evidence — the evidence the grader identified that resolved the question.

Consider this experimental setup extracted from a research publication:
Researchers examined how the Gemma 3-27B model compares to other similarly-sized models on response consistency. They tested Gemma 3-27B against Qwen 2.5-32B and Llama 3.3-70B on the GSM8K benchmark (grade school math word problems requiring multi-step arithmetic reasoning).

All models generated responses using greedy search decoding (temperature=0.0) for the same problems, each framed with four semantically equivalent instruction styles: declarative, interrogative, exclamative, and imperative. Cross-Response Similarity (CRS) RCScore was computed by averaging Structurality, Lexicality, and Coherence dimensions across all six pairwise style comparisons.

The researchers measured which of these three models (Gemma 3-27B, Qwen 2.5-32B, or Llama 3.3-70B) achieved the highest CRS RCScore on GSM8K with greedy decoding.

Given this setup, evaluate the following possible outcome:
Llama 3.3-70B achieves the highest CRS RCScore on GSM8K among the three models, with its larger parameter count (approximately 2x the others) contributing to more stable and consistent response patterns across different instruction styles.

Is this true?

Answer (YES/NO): NO